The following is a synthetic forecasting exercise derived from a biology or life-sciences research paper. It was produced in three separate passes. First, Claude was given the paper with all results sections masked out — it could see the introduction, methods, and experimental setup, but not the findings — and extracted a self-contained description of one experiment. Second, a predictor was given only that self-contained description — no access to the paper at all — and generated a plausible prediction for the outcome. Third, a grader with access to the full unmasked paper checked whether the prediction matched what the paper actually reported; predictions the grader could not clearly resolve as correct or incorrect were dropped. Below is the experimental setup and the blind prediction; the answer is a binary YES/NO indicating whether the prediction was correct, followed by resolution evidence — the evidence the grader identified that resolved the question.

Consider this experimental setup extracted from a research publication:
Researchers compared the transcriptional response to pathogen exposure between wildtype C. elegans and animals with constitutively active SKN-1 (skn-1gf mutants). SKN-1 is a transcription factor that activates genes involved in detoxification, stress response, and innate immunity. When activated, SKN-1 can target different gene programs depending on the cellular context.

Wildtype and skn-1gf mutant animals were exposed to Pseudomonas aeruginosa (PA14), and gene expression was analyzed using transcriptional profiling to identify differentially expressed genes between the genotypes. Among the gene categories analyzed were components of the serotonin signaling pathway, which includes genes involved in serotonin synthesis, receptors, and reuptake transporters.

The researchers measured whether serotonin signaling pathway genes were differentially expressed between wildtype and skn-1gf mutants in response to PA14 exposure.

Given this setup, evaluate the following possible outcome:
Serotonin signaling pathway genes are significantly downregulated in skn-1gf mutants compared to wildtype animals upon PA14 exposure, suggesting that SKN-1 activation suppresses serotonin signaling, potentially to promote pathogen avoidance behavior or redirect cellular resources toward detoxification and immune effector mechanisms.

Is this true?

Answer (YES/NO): NO